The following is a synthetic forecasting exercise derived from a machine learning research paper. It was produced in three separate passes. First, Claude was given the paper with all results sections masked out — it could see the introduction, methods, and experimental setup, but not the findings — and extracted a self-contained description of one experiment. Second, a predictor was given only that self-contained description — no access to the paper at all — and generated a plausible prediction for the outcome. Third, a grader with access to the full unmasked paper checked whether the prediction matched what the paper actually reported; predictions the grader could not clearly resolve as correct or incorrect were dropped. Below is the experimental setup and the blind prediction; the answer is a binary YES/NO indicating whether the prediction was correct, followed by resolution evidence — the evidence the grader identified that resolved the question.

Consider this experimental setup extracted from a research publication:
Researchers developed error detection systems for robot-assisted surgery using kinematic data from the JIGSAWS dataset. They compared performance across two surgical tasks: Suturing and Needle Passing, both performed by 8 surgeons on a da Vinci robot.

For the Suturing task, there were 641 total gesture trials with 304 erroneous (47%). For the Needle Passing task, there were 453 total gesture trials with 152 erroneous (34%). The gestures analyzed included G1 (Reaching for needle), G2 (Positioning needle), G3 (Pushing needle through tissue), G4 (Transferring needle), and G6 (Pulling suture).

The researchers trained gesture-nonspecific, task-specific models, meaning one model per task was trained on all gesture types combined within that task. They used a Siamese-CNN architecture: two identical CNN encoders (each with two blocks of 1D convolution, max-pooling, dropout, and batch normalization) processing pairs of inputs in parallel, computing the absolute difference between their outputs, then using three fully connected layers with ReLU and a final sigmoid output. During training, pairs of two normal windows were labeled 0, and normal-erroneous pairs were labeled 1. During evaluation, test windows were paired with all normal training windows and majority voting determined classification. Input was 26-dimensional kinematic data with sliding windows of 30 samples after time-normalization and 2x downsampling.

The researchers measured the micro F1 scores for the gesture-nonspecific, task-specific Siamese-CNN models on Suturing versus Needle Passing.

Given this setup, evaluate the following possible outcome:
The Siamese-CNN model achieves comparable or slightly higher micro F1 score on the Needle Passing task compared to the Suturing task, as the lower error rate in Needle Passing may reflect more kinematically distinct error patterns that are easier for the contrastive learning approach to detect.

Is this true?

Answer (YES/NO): NO